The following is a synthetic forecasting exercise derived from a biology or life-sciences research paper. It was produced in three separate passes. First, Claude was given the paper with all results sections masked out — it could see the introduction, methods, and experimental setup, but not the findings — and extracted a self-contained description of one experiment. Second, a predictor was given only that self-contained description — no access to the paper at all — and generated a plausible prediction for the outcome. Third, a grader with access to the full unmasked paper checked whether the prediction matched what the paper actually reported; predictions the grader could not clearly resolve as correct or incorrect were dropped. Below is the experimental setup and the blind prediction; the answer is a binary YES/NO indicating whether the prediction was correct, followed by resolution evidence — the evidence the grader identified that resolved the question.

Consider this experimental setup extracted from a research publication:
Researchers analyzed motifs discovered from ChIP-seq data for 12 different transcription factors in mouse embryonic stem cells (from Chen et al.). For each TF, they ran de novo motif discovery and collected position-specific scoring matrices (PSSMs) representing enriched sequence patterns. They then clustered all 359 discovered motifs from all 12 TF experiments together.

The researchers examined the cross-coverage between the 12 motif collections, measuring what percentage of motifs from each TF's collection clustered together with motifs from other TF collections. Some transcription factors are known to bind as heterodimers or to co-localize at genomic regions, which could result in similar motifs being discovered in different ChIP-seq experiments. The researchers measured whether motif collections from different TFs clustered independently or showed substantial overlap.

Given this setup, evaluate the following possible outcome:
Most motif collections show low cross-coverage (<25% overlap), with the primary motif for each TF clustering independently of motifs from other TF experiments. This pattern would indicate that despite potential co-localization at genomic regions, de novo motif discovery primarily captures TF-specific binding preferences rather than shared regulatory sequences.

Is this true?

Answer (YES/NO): NO